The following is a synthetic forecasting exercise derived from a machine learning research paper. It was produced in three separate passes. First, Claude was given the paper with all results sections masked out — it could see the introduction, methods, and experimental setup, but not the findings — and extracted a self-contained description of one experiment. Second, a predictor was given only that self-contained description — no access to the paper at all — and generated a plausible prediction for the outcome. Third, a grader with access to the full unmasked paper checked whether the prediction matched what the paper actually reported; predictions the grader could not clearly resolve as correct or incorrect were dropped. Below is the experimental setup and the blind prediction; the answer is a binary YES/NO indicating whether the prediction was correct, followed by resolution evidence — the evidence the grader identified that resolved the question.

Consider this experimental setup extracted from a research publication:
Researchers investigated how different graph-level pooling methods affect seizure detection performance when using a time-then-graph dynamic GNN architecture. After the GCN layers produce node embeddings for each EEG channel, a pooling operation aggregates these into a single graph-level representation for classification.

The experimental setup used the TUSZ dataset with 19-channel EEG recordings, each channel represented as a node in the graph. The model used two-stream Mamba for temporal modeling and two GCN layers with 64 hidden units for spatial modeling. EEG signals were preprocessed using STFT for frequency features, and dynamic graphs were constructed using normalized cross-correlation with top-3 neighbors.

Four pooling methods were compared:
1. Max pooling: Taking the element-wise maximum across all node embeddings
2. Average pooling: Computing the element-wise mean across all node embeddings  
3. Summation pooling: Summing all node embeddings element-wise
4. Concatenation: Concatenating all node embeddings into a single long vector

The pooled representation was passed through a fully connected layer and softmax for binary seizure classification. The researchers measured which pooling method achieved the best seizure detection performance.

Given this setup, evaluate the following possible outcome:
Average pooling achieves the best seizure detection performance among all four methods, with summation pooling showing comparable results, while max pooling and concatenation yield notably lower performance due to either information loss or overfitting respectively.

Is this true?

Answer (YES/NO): NO